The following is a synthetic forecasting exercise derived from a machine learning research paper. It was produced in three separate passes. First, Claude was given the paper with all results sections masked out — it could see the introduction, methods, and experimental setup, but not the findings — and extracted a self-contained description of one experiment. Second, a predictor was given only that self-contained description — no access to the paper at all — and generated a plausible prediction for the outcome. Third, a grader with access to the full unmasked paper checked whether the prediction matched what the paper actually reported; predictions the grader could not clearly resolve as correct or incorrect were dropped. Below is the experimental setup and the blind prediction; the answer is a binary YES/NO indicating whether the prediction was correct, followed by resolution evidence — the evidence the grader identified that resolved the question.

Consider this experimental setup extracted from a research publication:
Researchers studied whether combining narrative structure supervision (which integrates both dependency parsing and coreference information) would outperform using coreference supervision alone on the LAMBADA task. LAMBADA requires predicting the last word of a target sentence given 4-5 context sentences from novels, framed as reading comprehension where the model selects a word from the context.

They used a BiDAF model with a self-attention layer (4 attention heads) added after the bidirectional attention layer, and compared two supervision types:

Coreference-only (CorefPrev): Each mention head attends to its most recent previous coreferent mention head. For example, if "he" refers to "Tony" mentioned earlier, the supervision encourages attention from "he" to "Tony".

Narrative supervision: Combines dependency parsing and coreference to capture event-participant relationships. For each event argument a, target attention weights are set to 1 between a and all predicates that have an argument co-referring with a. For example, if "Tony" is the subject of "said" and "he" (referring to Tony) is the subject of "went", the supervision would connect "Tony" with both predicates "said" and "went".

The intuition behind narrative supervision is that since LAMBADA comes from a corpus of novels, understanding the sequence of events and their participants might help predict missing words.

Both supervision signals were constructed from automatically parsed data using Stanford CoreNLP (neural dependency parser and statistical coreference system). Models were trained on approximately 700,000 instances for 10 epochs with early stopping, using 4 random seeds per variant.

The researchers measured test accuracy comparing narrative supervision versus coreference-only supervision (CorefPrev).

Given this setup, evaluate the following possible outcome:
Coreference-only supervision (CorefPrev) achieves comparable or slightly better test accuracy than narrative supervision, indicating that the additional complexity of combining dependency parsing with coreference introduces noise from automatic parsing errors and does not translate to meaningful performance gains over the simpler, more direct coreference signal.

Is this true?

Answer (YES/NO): NO